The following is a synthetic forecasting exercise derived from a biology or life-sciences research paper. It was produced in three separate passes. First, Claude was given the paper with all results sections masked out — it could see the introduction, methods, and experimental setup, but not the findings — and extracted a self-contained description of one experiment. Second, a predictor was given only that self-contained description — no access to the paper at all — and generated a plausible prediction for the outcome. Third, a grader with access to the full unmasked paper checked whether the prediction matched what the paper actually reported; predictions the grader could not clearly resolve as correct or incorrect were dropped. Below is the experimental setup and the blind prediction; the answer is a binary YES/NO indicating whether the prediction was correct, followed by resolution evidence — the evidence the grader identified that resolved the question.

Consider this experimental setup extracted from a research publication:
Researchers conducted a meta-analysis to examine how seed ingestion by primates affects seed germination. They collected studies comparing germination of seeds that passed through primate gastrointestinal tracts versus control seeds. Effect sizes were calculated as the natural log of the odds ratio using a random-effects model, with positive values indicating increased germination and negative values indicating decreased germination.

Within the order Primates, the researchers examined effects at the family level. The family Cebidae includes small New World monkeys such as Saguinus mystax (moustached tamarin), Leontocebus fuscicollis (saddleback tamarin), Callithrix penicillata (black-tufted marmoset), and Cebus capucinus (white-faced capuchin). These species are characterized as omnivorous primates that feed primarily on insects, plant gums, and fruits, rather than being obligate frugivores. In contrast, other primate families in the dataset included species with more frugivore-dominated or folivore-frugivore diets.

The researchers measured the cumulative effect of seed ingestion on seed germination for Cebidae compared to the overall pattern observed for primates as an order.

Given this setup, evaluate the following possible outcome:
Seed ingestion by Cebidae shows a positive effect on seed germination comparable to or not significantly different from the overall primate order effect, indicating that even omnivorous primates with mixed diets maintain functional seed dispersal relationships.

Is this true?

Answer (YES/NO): NO